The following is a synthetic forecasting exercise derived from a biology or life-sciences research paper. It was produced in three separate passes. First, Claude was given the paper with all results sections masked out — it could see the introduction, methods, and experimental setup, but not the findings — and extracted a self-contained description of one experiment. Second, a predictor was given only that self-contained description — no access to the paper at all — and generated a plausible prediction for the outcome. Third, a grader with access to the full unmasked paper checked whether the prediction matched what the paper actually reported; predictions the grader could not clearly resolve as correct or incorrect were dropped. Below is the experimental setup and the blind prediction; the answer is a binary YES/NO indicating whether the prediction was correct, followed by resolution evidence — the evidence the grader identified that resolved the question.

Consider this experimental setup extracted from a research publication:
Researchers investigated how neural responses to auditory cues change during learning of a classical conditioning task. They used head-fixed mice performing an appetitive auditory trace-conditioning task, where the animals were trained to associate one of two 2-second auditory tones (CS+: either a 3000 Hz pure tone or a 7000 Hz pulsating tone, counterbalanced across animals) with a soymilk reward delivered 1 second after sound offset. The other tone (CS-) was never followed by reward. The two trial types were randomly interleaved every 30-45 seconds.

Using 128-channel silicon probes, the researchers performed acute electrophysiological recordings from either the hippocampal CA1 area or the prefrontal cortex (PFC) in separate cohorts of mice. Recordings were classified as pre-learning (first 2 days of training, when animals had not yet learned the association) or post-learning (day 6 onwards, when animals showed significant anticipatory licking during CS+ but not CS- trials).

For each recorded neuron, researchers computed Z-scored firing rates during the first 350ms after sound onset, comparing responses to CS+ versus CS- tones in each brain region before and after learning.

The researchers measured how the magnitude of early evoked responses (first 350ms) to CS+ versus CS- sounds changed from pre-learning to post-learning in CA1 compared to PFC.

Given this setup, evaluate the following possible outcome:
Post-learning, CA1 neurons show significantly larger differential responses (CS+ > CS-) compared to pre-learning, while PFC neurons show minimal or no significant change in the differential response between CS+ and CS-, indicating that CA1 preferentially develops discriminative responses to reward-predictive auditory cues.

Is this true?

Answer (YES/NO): NO